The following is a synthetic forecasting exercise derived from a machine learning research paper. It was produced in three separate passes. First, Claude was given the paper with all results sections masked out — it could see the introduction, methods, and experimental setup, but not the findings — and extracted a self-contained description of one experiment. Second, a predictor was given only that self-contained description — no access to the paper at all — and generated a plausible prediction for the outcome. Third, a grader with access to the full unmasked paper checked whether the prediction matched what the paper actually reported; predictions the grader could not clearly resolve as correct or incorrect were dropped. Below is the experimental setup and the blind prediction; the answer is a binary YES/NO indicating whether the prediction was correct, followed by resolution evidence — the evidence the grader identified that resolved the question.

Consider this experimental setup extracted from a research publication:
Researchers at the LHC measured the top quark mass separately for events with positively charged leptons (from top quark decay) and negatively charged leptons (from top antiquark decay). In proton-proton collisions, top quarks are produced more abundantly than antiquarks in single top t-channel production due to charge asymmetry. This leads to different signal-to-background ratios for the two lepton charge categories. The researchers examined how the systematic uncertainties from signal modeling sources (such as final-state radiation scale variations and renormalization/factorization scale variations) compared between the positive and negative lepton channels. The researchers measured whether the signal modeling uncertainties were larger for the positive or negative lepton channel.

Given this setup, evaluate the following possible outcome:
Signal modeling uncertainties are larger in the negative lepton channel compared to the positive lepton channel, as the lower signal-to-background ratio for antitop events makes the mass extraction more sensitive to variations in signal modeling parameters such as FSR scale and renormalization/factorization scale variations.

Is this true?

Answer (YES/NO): NO